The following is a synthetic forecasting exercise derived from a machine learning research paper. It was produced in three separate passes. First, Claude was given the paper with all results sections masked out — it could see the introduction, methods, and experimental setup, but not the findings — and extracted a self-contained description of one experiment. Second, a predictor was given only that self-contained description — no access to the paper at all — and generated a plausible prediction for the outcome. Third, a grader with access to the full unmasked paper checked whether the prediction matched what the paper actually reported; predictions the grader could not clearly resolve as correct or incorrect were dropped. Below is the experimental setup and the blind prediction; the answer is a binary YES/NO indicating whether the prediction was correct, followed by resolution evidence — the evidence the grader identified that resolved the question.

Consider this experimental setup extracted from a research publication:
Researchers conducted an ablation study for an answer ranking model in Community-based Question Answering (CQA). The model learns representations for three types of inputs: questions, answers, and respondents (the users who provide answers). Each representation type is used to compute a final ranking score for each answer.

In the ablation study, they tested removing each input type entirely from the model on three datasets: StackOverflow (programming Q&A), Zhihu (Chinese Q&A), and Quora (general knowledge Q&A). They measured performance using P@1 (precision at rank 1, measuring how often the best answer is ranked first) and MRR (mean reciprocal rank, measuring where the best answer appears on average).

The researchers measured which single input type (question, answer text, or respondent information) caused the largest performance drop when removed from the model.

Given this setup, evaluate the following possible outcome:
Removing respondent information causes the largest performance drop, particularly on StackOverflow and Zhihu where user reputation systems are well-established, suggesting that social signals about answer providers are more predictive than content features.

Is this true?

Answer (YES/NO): NO